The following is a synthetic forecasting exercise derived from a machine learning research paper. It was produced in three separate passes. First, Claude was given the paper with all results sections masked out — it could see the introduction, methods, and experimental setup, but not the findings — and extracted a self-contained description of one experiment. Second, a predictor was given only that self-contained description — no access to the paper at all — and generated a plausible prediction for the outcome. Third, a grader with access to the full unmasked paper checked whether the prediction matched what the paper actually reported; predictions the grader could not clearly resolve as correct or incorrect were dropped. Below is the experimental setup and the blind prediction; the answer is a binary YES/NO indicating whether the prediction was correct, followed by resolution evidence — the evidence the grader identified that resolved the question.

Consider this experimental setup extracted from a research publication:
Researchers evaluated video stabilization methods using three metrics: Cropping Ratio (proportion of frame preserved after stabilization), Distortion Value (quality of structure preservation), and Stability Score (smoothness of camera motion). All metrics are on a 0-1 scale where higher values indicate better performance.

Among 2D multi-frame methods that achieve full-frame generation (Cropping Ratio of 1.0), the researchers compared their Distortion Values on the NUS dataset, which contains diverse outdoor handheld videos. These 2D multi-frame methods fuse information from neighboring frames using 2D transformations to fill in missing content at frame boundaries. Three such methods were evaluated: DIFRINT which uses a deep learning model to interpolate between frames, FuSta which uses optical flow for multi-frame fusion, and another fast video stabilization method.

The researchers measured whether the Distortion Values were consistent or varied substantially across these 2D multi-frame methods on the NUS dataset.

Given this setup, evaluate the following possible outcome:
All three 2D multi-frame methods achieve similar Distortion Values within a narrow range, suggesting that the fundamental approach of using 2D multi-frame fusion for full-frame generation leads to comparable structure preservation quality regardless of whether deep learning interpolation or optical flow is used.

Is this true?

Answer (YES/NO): YES